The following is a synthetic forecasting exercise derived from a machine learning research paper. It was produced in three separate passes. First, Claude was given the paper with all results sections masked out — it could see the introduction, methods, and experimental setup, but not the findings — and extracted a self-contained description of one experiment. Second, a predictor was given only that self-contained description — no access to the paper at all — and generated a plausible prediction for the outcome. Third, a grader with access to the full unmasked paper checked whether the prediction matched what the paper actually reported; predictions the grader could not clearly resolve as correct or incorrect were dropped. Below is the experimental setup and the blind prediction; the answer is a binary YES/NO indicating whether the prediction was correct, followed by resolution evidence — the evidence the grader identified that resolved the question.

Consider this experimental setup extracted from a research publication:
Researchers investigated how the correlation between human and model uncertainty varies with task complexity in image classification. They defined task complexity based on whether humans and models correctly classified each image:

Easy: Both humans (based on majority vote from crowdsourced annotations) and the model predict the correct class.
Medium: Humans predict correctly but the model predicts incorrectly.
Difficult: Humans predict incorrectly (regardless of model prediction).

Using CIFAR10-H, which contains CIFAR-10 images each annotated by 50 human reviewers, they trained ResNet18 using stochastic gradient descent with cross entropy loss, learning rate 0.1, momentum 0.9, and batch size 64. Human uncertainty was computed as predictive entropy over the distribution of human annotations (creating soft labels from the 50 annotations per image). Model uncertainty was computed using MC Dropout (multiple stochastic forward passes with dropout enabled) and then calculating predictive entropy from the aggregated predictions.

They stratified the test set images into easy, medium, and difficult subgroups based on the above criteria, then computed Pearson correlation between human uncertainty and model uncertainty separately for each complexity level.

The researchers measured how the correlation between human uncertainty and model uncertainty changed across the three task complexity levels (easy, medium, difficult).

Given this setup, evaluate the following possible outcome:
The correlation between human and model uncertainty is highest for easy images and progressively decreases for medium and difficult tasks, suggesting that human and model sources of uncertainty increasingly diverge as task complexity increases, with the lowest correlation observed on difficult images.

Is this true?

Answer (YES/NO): NO